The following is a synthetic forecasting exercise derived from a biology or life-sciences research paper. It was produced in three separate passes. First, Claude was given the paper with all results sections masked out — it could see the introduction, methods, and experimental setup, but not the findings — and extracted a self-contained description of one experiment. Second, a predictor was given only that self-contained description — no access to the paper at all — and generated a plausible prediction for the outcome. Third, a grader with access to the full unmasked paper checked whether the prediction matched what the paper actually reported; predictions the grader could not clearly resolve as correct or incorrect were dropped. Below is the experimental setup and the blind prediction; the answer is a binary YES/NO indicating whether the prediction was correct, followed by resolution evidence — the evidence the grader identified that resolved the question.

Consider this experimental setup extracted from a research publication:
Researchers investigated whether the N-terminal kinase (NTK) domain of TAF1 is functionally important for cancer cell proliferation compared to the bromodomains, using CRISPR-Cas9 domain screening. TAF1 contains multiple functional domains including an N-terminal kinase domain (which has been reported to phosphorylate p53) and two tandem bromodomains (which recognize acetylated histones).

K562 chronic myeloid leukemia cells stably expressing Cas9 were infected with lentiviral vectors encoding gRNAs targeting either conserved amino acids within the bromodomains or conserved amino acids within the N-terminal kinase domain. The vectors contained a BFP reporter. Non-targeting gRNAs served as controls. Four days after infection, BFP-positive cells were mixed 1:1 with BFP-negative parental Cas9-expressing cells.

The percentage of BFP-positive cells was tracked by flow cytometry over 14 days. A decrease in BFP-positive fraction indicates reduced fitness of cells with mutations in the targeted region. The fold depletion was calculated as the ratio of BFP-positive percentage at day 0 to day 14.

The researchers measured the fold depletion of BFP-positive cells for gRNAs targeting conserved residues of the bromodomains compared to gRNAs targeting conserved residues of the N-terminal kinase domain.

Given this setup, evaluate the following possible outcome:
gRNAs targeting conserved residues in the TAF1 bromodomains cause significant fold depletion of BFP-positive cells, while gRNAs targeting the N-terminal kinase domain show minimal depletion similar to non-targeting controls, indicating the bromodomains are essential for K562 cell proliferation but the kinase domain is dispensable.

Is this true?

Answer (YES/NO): NO